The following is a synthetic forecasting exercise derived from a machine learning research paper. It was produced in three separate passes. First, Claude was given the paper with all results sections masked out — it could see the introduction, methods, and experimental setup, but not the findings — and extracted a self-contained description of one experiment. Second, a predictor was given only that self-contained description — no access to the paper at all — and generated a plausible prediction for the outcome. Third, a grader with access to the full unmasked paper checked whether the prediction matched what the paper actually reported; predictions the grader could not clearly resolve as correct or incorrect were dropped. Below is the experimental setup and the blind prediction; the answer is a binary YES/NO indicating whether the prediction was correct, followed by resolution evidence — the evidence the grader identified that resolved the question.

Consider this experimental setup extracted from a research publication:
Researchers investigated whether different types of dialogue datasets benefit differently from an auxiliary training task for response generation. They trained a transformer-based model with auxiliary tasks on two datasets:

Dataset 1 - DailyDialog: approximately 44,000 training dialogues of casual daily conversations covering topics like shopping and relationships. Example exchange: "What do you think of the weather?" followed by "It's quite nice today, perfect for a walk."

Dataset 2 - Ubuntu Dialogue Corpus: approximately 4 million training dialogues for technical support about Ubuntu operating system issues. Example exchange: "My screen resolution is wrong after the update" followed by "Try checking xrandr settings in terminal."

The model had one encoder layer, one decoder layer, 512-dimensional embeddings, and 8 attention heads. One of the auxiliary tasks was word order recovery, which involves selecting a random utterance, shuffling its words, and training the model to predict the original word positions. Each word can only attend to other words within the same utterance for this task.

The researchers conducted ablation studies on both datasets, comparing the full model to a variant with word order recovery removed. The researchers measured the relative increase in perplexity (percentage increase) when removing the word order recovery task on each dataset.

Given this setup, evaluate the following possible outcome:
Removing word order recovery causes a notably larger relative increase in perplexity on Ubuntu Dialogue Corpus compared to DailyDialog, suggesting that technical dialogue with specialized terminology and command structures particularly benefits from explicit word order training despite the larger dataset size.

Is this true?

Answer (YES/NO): YES